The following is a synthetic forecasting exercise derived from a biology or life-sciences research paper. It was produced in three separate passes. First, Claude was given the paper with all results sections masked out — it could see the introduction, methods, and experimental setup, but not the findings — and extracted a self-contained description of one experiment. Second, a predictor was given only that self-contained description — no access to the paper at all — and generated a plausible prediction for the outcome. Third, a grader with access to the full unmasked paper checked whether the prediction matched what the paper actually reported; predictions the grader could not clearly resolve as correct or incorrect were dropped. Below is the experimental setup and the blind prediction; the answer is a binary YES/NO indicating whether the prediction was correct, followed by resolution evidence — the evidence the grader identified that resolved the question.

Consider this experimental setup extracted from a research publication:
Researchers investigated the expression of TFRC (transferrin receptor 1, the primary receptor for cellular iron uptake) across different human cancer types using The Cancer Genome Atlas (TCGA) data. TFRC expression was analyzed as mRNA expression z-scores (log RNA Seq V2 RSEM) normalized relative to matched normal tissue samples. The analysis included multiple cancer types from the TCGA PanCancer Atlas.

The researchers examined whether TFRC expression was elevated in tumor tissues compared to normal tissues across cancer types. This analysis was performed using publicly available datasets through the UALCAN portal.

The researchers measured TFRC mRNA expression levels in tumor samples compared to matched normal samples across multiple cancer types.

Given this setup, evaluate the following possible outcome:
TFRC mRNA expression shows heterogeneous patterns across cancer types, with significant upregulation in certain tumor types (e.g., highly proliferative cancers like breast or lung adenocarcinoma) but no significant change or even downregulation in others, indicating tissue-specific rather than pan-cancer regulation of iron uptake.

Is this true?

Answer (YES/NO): NO